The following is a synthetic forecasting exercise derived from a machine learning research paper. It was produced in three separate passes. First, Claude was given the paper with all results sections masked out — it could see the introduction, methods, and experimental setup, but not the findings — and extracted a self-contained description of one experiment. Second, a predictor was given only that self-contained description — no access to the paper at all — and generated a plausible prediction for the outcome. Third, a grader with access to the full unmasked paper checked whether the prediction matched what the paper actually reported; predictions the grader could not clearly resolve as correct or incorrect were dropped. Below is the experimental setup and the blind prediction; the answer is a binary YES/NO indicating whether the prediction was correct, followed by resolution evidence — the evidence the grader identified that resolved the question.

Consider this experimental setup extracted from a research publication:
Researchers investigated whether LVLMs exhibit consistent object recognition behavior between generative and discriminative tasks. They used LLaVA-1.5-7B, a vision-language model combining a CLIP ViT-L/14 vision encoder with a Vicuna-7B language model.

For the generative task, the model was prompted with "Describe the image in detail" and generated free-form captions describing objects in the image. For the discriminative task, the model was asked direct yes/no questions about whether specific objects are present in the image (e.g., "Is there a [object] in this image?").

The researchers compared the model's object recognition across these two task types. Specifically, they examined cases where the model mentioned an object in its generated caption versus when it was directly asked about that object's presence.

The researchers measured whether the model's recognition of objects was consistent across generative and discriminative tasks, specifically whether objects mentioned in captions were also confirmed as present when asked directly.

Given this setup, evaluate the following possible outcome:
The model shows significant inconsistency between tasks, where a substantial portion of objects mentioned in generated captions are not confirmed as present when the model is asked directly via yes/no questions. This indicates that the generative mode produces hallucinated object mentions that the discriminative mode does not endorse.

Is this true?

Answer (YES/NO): NO